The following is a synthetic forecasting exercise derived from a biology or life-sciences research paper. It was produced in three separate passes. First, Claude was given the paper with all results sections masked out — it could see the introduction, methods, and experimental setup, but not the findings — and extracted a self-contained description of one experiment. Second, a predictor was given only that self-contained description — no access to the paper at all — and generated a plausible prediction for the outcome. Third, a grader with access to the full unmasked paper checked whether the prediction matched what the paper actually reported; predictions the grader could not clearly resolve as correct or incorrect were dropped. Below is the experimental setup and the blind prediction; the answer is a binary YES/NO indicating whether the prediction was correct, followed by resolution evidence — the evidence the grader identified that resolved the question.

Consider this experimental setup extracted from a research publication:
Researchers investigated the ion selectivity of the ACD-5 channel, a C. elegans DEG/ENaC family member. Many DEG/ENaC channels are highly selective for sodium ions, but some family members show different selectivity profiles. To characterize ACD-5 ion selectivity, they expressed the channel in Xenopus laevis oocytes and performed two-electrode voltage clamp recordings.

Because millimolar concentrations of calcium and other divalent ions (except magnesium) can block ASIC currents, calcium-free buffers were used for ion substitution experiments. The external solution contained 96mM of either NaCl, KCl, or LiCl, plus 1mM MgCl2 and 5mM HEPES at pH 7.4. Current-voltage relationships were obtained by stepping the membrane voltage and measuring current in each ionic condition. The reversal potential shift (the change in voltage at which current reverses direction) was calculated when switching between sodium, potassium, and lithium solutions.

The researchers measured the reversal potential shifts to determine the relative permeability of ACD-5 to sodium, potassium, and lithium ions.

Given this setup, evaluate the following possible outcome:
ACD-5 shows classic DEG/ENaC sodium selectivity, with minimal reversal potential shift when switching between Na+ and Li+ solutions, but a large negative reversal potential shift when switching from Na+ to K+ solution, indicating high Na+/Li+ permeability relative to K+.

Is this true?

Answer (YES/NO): NO